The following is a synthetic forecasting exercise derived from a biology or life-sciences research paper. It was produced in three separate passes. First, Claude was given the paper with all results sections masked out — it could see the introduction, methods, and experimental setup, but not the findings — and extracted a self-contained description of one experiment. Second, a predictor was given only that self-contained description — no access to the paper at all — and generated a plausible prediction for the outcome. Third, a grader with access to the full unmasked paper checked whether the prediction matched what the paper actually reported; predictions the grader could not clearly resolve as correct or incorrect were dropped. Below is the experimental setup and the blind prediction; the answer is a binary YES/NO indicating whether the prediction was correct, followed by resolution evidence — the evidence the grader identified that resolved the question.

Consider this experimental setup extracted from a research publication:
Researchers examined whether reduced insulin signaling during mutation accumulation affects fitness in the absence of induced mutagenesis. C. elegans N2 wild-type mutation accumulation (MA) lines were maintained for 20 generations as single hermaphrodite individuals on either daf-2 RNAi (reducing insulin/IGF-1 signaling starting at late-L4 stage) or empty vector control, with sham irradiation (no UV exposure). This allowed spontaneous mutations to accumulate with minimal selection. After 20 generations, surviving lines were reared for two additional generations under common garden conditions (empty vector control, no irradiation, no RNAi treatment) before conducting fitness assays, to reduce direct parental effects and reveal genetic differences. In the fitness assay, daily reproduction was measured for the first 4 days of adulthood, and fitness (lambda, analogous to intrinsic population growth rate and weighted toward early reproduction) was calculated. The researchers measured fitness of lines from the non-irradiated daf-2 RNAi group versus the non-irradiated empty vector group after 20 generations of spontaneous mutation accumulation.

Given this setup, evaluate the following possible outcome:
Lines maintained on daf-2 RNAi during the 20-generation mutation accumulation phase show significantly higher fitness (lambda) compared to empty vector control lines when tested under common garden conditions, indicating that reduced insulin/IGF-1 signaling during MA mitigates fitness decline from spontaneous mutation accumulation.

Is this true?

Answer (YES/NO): NO